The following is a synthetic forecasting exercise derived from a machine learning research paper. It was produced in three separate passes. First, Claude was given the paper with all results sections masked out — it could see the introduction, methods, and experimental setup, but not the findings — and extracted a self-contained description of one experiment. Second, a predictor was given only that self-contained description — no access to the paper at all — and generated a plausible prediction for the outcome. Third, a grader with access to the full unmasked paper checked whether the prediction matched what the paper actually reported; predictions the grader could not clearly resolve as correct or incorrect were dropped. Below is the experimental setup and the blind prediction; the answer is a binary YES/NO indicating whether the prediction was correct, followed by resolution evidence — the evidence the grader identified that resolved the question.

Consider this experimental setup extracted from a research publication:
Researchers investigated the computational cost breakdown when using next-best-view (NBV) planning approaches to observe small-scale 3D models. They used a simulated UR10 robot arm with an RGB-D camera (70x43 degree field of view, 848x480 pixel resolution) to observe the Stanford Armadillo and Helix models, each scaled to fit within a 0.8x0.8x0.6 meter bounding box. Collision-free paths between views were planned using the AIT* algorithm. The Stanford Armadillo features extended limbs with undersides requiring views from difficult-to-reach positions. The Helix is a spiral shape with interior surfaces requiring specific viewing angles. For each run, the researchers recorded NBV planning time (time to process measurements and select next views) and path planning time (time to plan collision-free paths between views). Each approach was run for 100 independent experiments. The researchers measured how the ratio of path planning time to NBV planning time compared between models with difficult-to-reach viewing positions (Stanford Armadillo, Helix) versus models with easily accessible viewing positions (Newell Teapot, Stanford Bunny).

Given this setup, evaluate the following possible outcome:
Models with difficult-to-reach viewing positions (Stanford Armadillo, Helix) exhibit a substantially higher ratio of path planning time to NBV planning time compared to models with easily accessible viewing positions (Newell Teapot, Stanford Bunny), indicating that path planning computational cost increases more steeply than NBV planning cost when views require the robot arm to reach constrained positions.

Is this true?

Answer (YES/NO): YES